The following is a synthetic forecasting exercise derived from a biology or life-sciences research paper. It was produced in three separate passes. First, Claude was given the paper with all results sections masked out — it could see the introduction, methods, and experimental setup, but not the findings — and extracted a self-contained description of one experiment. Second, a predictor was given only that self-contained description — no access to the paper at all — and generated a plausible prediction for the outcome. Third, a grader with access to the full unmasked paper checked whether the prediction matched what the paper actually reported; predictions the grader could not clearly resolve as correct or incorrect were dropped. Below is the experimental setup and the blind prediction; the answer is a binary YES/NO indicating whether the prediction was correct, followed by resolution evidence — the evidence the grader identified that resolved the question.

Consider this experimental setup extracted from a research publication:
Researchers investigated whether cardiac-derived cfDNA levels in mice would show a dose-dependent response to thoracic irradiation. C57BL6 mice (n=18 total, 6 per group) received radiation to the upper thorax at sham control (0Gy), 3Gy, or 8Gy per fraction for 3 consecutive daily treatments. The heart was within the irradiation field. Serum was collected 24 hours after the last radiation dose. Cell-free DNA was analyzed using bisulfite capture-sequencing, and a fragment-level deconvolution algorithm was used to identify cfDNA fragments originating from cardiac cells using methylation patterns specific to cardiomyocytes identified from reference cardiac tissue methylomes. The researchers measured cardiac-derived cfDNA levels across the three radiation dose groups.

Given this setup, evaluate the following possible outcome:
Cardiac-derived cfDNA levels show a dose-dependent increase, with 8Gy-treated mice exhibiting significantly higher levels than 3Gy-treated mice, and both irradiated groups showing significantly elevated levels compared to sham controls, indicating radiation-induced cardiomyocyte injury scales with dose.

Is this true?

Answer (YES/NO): YES